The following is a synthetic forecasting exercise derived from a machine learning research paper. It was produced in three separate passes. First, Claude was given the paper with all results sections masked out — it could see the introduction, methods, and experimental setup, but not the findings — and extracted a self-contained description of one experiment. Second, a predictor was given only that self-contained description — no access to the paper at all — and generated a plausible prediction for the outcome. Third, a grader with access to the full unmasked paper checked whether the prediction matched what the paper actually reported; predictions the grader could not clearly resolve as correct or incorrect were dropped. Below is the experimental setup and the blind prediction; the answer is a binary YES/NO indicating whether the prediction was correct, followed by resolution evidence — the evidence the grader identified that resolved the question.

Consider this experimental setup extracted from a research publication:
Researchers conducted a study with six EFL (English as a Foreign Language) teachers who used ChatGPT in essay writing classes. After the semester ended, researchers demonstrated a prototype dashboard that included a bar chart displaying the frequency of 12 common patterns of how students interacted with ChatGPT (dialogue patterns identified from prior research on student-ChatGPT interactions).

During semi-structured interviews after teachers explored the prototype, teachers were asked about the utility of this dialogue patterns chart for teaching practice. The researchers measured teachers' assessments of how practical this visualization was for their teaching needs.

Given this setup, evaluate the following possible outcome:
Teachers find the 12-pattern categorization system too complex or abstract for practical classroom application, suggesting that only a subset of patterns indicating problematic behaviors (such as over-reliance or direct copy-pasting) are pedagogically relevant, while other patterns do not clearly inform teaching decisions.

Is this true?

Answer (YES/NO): NO